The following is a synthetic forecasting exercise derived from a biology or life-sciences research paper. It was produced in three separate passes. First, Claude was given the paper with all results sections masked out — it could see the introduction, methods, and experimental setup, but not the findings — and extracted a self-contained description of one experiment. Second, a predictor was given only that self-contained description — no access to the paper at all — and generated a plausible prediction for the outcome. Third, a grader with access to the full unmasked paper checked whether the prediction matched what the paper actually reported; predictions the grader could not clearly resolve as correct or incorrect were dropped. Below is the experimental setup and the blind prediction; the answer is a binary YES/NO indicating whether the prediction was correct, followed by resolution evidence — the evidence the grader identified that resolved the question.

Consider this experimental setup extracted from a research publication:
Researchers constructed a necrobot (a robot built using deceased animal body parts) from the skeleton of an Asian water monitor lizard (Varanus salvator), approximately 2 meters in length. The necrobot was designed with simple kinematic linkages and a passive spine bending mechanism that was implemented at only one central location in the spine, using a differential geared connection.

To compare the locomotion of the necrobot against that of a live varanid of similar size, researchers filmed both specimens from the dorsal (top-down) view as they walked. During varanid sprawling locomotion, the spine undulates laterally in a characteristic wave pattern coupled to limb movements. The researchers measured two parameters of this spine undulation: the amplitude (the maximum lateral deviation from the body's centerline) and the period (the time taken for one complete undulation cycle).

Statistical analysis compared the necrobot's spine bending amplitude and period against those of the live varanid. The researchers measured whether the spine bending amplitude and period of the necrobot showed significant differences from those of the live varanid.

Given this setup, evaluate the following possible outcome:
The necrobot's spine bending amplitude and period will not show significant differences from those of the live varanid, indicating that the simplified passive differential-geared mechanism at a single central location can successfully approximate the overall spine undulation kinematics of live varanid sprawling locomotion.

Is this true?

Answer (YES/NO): YES